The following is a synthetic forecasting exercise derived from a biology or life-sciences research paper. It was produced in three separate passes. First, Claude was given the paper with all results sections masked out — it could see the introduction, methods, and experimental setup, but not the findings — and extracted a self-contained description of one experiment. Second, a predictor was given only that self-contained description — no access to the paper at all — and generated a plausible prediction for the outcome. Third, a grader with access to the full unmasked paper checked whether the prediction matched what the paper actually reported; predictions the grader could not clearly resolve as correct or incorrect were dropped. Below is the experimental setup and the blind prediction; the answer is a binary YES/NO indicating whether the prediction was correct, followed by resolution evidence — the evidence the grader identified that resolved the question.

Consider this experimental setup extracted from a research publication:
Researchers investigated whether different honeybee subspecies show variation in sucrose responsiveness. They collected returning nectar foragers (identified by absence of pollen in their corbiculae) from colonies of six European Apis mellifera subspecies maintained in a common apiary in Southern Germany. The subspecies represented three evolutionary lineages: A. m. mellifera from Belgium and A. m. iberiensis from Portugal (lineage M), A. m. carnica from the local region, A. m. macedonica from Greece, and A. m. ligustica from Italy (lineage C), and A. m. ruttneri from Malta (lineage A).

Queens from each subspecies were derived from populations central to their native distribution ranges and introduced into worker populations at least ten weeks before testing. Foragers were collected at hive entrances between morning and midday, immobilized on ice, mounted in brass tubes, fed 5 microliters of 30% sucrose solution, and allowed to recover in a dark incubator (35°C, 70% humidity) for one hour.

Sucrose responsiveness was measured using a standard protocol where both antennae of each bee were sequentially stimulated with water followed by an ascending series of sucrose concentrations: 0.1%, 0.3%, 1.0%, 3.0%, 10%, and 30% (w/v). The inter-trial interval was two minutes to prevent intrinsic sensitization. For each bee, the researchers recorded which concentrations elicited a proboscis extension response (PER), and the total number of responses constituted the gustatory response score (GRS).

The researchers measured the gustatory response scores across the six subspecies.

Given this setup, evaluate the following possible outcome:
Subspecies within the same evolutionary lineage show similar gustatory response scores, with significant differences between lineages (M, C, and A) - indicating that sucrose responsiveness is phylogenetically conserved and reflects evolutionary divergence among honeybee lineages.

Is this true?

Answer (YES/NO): NO